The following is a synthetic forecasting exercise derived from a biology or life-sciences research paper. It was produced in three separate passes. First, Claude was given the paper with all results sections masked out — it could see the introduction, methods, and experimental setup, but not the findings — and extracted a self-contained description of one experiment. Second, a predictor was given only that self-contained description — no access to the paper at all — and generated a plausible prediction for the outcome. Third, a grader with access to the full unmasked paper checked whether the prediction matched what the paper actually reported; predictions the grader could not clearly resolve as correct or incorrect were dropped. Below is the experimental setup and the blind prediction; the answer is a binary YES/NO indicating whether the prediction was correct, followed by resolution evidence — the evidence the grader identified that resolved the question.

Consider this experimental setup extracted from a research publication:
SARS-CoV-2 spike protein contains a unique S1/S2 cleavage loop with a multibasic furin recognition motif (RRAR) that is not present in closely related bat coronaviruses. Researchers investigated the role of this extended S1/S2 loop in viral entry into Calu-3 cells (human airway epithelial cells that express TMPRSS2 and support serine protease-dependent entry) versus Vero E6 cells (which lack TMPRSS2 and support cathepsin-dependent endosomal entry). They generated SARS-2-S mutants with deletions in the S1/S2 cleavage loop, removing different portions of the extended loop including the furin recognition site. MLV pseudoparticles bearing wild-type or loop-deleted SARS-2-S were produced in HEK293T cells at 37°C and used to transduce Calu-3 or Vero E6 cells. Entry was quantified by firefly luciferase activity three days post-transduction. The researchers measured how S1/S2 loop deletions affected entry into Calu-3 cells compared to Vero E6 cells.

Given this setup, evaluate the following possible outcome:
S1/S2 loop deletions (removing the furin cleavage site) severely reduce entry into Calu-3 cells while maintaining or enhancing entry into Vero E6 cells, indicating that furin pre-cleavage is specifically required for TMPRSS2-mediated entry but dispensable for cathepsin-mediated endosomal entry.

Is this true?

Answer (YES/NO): YES